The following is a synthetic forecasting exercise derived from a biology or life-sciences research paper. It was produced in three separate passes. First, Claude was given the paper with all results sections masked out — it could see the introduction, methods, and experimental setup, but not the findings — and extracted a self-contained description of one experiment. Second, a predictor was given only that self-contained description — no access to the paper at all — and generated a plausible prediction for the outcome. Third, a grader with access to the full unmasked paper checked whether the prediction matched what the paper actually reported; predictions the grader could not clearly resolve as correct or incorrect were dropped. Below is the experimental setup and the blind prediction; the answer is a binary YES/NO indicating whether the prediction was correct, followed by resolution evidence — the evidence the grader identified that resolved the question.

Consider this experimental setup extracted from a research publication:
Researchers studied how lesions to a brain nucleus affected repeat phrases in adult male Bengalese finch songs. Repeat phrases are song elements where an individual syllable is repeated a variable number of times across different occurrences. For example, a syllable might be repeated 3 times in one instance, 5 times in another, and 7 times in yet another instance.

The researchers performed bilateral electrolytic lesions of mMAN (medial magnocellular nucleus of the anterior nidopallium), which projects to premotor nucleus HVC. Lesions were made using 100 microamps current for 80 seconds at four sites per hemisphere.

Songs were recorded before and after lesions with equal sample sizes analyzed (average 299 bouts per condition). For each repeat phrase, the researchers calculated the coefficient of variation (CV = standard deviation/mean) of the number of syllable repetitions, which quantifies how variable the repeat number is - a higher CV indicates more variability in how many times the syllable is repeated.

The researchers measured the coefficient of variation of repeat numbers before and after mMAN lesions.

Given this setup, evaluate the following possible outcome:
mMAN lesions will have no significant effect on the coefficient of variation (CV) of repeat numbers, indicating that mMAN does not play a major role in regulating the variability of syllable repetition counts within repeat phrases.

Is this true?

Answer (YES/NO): NO